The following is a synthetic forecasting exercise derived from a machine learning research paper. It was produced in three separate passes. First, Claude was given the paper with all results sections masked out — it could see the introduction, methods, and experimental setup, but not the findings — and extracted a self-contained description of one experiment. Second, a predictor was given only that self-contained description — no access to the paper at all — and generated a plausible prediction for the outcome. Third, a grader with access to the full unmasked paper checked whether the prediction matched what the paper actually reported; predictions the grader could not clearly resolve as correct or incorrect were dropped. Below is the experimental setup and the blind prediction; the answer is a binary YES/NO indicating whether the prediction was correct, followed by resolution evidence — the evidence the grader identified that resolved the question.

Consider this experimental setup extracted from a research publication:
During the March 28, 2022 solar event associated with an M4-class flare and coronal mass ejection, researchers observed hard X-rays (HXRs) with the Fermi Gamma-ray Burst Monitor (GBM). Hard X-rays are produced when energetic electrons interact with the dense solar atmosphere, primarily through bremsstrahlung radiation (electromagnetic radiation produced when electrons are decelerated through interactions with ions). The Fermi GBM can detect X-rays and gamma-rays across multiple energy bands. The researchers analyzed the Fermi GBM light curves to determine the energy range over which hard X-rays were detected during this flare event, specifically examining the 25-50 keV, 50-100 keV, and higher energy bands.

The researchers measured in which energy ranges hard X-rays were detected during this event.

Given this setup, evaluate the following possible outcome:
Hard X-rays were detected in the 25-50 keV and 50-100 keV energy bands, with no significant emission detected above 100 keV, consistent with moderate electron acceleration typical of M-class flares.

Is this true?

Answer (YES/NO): YES